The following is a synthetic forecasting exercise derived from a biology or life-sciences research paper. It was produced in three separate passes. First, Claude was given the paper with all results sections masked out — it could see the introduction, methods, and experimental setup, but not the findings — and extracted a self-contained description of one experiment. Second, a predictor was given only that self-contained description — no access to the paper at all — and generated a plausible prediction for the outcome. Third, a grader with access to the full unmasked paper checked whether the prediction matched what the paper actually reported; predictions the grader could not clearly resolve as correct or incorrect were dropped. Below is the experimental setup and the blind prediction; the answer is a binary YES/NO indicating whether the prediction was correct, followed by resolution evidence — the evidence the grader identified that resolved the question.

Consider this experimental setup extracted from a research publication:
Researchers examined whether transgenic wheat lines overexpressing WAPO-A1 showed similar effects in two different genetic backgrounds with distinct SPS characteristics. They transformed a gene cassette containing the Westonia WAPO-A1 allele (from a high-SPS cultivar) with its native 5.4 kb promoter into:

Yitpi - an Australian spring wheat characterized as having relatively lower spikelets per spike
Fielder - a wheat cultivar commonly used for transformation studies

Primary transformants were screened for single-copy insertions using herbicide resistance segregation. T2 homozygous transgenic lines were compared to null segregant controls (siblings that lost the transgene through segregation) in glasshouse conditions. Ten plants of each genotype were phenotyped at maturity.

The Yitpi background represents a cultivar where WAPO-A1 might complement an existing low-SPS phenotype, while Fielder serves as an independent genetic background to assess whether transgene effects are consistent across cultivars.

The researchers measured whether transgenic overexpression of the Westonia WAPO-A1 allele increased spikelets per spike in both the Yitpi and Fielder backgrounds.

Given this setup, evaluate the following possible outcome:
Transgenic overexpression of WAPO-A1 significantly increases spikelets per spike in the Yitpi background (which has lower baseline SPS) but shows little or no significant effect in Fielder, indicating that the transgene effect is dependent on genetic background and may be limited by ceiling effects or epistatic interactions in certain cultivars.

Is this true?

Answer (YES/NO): NO